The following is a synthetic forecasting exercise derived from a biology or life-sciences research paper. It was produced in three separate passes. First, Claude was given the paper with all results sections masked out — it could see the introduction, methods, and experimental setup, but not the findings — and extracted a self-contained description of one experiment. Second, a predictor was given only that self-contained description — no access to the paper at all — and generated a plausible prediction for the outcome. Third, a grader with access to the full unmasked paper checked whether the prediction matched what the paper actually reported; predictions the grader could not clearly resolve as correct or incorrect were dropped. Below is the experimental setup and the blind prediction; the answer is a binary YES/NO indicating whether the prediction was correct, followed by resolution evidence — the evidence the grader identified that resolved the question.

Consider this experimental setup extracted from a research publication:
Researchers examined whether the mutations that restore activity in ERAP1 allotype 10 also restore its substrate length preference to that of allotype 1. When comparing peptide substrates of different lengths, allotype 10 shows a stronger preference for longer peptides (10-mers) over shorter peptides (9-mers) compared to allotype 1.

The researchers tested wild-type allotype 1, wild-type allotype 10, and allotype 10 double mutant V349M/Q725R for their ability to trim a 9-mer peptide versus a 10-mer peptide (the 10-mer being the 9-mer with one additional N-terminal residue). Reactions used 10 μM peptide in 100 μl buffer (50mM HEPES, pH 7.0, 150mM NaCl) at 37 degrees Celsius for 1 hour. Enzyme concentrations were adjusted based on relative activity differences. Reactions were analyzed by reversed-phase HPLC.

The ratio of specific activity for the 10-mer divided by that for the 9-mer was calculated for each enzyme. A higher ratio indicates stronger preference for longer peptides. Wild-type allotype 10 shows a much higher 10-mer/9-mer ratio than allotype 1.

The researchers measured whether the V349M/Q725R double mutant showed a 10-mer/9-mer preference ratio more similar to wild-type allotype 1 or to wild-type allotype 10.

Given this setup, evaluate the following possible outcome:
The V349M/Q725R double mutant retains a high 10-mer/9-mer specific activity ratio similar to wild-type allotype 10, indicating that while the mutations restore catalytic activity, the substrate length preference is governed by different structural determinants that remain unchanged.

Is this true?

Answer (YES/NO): NO